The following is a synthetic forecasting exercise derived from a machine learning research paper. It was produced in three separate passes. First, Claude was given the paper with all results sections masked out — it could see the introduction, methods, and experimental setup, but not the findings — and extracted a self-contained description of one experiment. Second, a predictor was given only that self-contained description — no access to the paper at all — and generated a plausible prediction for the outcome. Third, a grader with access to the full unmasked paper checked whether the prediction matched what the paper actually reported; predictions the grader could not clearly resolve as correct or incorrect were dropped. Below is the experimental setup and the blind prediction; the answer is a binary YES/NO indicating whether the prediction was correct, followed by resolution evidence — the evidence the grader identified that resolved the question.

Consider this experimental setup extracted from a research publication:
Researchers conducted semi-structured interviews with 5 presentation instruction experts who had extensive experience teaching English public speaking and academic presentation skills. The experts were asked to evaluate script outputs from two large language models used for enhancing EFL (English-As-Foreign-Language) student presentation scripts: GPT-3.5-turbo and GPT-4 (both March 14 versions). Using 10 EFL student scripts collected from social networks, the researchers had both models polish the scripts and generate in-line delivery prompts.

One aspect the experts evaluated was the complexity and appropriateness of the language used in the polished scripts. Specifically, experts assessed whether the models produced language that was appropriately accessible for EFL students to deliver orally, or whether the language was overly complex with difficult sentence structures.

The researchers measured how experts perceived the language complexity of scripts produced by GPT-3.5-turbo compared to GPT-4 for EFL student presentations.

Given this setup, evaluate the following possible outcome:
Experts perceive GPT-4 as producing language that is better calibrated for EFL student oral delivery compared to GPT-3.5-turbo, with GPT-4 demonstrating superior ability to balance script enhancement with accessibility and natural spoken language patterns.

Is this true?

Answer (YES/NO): YES